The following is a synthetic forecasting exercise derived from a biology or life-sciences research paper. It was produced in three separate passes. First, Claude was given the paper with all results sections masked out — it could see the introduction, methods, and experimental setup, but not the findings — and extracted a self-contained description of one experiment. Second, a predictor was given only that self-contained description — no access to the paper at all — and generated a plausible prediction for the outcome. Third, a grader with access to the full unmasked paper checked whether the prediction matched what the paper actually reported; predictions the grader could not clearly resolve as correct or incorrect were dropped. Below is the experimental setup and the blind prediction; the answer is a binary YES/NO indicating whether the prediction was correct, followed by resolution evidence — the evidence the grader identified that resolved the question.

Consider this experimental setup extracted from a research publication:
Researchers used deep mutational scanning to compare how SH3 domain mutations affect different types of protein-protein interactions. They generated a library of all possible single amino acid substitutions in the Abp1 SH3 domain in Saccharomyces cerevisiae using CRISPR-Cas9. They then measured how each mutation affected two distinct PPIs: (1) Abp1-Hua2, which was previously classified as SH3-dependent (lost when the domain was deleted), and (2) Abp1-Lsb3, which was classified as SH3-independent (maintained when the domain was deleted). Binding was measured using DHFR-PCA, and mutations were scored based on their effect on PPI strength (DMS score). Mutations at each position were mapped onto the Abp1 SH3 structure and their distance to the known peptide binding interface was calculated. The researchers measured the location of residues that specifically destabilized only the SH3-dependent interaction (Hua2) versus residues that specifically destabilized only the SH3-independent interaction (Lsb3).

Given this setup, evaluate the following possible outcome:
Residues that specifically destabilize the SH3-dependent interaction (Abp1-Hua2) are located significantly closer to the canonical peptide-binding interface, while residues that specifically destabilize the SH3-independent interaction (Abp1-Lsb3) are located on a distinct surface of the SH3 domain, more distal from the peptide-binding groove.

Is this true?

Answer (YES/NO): YES